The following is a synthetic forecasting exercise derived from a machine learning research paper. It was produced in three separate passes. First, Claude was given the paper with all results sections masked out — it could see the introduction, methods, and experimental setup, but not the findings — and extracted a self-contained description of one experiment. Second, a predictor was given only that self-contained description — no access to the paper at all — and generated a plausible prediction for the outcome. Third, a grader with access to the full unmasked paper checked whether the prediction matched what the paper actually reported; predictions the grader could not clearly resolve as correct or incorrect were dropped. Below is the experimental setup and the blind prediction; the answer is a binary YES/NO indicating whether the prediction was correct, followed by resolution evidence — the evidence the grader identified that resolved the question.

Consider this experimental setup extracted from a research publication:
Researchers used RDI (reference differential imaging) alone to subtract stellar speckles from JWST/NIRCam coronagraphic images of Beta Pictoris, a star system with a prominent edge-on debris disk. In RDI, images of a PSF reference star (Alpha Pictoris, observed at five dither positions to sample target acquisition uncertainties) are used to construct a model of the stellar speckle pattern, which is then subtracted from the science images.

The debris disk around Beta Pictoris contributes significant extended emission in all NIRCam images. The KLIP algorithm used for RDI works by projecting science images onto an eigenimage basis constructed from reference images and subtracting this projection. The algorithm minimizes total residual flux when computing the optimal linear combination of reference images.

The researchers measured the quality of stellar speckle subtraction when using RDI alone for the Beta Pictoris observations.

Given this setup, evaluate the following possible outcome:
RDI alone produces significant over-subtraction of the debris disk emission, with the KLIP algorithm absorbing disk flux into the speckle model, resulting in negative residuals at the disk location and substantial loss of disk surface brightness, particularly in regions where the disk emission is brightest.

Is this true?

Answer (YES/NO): YES